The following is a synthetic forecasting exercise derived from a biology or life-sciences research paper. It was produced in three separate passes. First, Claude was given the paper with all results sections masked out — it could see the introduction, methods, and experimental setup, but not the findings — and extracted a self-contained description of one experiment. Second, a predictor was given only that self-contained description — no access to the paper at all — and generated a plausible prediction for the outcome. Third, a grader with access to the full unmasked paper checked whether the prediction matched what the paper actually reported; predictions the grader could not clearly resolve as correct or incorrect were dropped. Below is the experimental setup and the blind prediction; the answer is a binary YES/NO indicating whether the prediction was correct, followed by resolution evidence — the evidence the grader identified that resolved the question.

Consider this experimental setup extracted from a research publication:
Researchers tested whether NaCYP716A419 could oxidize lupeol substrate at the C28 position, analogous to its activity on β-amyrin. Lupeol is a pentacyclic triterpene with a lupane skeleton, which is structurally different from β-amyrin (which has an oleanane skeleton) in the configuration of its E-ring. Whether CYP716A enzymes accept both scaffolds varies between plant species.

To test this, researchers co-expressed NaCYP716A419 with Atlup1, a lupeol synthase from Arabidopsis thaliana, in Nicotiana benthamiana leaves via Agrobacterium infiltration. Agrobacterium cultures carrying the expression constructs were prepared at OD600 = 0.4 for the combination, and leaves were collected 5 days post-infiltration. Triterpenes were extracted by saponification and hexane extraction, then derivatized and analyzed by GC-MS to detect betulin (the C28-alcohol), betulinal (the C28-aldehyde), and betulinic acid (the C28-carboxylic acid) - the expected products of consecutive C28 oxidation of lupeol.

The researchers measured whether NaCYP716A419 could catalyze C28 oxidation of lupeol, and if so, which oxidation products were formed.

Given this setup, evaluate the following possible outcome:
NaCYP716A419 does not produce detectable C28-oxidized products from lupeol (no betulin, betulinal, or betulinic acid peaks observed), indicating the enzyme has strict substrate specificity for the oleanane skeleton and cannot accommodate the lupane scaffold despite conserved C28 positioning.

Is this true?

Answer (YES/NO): NO